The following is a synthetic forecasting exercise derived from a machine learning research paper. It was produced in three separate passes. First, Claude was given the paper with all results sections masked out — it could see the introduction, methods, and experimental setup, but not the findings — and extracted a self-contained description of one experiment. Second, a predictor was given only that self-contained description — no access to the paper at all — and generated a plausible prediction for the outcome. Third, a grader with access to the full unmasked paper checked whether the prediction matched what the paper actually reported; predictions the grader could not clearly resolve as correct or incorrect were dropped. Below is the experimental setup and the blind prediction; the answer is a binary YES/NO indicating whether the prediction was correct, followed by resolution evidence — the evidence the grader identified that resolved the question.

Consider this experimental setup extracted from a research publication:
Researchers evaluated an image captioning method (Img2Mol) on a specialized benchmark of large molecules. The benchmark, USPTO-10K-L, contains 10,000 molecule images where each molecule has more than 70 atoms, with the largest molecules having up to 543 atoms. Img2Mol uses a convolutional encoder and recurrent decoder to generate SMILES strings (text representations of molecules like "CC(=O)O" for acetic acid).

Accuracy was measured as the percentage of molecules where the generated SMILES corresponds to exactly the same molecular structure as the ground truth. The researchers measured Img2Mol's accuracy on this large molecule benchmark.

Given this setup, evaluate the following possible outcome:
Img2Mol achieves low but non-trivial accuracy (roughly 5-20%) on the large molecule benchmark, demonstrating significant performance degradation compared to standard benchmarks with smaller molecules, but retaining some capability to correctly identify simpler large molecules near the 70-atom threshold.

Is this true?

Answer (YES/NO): NO